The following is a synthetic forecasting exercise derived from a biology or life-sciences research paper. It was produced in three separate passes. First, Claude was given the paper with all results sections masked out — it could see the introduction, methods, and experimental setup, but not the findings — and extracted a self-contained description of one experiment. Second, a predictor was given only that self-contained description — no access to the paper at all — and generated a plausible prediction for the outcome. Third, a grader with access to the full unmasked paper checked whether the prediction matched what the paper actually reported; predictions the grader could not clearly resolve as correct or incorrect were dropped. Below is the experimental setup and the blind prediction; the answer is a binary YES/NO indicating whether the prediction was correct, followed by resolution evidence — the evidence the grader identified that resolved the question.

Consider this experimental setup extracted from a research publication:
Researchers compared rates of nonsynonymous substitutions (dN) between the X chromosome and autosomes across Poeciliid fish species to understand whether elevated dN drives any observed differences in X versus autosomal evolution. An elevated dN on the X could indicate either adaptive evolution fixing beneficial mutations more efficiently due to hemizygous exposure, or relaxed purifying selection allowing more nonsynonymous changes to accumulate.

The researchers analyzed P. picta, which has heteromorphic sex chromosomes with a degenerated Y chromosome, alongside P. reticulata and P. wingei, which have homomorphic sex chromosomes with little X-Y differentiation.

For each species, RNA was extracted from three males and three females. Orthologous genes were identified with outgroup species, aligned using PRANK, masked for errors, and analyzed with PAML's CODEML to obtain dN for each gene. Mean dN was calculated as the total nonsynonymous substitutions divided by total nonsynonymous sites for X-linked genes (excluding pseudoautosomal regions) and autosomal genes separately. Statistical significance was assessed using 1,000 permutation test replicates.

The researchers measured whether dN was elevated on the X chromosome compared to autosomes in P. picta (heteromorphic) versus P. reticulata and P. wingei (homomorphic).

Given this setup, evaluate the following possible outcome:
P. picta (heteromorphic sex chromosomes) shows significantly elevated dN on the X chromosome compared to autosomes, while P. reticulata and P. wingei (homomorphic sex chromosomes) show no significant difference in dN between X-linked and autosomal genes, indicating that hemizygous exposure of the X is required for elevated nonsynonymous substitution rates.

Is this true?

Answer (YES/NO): YES